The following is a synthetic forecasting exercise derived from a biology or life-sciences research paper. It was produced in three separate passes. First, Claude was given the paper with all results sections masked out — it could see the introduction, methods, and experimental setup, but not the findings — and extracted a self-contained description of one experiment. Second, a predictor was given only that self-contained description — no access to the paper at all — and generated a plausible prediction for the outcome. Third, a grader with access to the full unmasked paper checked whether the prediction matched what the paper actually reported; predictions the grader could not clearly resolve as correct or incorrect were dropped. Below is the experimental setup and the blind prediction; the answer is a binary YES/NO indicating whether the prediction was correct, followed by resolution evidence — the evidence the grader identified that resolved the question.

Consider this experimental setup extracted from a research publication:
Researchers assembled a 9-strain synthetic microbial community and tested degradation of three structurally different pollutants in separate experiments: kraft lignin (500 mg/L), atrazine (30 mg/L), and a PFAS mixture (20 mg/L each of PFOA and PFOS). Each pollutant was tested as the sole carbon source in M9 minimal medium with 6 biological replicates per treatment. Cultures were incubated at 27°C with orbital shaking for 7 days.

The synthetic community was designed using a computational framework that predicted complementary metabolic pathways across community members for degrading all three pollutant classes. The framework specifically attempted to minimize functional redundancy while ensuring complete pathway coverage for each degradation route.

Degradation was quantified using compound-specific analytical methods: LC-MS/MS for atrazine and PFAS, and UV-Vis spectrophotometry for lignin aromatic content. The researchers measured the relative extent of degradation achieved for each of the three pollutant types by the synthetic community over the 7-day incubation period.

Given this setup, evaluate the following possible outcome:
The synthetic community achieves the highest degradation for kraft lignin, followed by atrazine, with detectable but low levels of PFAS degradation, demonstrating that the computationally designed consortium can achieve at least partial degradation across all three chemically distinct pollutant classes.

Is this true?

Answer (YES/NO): NO